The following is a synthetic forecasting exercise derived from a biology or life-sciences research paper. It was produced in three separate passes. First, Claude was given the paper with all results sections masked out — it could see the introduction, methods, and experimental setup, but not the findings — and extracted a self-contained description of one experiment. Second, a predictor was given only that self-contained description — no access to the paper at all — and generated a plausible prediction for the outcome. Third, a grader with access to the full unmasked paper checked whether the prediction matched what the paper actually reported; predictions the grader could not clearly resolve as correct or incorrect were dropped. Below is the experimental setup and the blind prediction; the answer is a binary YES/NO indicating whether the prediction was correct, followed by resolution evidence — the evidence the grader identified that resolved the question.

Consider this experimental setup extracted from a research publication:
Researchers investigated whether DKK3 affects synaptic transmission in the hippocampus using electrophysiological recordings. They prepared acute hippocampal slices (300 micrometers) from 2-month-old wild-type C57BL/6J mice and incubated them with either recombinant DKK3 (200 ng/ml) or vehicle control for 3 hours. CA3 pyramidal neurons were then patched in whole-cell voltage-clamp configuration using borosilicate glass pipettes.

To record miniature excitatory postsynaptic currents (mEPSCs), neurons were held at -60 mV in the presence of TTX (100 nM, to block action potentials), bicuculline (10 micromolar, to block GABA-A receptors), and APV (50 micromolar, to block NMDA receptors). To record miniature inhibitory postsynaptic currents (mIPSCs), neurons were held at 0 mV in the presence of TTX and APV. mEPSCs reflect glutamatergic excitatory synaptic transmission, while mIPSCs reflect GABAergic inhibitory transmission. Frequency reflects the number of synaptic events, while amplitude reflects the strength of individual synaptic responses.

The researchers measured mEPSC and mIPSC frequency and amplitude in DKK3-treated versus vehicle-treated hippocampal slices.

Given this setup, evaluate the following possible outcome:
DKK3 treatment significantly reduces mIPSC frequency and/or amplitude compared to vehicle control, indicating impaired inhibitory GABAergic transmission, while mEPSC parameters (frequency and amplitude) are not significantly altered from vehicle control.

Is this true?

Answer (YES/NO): NO